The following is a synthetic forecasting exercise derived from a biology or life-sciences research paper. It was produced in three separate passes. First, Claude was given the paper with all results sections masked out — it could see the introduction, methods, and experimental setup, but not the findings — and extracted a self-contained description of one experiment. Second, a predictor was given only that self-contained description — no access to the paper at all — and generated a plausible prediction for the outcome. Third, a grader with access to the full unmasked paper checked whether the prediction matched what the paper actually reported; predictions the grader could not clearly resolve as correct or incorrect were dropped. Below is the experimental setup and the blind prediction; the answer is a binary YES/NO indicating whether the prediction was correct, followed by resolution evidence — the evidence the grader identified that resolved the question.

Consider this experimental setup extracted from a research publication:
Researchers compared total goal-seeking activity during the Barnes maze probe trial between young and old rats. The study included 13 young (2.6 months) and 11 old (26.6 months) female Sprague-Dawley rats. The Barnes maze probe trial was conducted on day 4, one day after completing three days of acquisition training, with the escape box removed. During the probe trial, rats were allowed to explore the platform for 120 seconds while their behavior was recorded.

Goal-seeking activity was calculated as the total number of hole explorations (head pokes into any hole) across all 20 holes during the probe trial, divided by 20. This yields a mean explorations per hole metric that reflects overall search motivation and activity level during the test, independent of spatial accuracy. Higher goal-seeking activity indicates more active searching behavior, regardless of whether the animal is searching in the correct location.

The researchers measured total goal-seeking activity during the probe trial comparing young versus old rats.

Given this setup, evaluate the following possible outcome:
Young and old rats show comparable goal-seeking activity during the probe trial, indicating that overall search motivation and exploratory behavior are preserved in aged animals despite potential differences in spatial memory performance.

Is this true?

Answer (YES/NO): NO